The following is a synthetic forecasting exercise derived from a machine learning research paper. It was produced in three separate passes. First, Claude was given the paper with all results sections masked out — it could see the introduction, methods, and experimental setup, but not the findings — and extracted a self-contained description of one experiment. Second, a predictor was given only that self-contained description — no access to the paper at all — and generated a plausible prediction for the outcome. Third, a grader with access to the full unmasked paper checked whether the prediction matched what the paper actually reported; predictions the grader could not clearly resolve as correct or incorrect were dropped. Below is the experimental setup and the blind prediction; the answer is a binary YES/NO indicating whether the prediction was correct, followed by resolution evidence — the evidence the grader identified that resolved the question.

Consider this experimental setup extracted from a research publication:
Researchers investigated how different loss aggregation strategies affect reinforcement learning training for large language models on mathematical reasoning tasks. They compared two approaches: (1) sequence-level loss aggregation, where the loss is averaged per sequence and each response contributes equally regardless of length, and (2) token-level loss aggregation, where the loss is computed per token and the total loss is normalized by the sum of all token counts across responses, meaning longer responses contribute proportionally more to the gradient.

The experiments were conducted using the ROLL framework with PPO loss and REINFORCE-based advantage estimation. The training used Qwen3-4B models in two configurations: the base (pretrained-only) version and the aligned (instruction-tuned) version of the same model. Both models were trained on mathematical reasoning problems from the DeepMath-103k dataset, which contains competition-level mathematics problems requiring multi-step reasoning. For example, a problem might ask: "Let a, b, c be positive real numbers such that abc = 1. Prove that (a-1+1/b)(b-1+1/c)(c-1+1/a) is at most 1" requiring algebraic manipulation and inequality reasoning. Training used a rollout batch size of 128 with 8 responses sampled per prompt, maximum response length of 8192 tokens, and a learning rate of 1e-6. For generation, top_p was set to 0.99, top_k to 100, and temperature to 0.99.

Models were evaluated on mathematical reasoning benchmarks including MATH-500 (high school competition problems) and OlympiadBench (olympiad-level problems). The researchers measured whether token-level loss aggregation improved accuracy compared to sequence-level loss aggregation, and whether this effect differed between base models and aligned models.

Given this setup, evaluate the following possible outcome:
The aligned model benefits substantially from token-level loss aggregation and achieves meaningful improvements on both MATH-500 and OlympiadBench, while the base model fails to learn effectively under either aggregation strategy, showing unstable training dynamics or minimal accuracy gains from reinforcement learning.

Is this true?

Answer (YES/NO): NO